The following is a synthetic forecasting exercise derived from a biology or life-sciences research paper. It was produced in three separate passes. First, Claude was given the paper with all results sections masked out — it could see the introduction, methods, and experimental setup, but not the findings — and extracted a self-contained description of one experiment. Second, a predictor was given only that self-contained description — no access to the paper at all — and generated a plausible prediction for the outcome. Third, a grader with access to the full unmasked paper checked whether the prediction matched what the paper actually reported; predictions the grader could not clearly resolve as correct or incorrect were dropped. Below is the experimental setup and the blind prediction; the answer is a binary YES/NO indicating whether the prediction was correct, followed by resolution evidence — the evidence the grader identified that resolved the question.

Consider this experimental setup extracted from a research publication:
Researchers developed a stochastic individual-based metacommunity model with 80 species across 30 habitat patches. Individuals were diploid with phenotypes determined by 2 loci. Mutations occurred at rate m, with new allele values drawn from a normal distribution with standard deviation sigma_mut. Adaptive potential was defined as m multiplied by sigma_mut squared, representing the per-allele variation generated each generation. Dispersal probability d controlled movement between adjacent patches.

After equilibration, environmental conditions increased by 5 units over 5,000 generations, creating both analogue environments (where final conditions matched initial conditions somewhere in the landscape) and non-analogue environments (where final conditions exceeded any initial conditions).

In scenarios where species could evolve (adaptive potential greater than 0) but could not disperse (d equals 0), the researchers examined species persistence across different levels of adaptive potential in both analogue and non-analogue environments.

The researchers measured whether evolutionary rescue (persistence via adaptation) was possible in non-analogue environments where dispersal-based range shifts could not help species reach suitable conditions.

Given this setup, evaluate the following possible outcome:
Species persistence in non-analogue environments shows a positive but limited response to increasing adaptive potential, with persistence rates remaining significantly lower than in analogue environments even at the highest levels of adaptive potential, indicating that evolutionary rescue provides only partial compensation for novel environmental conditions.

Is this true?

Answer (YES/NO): NO